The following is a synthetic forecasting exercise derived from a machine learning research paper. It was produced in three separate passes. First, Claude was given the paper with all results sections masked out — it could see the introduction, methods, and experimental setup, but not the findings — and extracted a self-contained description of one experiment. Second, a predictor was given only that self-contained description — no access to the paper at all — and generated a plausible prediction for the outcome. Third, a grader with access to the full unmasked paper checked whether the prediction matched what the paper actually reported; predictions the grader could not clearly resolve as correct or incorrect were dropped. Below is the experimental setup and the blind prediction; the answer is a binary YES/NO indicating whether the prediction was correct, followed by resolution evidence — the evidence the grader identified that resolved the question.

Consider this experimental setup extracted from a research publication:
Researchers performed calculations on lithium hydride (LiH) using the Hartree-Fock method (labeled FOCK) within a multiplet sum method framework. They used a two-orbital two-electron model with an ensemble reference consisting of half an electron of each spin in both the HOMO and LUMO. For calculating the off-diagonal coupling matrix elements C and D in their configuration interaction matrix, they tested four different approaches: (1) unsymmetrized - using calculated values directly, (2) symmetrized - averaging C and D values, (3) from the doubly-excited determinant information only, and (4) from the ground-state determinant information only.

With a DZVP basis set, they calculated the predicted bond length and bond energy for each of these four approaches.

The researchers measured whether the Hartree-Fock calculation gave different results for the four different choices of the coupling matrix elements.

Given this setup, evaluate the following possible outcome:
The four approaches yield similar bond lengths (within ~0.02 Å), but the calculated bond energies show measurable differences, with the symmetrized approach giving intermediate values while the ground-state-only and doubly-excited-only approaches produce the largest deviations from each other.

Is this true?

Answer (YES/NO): NO